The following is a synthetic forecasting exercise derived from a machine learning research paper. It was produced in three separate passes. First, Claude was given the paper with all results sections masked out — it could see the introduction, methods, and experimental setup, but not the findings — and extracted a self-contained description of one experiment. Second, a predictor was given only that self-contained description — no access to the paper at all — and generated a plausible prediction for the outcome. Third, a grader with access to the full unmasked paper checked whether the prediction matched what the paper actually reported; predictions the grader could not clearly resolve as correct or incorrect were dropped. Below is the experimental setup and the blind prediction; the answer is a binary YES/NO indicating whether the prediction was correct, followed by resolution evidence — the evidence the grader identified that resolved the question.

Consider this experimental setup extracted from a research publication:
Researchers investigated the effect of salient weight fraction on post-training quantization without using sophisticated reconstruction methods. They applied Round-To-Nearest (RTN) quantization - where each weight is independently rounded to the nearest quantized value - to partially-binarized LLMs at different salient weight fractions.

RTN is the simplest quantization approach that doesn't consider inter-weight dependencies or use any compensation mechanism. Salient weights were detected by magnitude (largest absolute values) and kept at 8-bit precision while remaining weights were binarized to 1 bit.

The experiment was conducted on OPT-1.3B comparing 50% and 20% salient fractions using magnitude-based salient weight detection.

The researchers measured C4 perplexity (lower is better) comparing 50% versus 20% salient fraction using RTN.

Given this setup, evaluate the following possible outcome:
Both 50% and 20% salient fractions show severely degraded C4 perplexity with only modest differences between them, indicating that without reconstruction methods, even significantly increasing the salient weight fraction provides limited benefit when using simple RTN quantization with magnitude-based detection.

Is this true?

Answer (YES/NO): NO